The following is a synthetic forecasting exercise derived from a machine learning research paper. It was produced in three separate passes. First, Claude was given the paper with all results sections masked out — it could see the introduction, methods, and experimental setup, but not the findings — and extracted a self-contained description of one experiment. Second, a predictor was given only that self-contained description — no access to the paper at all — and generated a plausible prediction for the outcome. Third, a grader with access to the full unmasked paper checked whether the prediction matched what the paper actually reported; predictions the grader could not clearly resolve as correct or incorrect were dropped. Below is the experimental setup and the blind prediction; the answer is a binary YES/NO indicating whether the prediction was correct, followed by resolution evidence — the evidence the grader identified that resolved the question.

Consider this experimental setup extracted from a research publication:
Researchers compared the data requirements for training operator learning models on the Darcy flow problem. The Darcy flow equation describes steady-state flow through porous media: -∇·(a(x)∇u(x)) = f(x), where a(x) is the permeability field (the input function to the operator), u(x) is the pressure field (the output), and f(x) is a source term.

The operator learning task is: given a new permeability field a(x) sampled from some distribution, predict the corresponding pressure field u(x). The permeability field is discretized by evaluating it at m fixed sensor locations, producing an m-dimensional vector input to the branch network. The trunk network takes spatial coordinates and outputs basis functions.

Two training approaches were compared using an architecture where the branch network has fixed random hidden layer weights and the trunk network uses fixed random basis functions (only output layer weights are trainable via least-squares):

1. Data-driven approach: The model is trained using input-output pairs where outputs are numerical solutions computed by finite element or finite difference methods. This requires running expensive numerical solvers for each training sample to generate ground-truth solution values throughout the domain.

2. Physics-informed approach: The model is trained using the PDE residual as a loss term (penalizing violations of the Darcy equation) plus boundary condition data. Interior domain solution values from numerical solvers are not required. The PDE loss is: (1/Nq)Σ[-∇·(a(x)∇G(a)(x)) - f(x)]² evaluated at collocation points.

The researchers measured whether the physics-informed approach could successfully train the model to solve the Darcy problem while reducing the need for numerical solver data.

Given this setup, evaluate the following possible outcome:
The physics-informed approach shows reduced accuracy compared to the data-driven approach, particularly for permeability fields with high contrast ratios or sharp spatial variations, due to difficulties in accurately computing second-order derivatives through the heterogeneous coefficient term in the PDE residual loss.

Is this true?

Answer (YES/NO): NO